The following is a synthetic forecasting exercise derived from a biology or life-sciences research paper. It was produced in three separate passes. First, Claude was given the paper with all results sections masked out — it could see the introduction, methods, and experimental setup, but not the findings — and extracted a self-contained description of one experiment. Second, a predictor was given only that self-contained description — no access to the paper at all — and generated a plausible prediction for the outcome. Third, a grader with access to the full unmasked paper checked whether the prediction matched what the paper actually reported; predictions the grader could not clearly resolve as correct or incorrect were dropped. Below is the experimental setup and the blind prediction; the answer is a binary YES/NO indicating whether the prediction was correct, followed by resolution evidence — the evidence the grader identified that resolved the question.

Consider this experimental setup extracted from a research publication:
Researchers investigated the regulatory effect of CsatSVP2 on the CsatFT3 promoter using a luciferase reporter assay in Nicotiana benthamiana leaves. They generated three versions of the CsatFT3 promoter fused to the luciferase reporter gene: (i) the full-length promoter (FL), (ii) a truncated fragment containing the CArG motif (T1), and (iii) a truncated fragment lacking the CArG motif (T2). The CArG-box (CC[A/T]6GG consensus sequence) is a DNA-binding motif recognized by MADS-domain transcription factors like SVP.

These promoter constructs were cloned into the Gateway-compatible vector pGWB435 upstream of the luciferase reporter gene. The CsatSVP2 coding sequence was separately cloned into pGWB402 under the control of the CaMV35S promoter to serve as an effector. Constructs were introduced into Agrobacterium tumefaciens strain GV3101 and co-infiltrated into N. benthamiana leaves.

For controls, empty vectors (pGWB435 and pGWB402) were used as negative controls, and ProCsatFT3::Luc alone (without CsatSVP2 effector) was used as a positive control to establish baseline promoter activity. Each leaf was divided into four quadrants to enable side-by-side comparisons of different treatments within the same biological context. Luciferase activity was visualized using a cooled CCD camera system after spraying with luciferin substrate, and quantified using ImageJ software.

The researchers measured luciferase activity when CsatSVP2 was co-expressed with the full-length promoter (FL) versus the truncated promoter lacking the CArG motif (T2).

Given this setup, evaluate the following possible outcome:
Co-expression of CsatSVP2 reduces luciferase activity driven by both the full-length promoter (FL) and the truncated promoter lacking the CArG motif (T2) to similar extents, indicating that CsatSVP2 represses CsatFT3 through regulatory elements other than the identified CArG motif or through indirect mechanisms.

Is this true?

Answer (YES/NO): NO